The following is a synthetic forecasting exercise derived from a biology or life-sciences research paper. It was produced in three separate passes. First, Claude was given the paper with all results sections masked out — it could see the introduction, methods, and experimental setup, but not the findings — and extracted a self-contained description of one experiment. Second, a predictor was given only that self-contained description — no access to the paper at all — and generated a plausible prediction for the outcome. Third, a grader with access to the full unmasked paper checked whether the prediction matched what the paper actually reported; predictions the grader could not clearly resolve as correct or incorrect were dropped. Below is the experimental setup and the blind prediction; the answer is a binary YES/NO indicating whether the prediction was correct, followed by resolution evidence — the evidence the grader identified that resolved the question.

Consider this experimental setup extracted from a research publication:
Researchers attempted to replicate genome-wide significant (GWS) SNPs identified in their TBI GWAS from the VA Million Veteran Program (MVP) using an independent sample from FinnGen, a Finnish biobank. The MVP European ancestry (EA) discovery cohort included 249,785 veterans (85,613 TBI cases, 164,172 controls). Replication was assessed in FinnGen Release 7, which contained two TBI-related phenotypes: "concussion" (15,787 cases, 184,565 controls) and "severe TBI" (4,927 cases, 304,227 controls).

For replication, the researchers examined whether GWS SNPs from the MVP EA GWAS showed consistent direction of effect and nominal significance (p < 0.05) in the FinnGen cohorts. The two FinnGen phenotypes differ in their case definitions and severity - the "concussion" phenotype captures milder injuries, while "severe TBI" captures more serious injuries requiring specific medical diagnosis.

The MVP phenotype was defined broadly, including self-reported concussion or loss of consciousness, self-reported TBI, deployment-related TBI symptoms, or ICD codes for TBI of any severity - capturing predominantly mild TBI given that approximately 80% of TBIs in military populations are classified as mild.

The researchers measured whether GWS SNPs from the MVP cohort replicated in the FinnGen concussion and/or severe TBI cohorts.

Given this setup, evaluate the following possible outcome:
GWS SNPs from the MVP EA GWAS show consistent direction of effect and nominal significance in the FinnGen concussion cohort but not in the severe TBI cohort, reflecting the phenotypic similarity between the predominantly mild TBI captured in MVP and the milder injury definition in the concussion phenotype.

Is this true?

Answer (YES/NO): NO